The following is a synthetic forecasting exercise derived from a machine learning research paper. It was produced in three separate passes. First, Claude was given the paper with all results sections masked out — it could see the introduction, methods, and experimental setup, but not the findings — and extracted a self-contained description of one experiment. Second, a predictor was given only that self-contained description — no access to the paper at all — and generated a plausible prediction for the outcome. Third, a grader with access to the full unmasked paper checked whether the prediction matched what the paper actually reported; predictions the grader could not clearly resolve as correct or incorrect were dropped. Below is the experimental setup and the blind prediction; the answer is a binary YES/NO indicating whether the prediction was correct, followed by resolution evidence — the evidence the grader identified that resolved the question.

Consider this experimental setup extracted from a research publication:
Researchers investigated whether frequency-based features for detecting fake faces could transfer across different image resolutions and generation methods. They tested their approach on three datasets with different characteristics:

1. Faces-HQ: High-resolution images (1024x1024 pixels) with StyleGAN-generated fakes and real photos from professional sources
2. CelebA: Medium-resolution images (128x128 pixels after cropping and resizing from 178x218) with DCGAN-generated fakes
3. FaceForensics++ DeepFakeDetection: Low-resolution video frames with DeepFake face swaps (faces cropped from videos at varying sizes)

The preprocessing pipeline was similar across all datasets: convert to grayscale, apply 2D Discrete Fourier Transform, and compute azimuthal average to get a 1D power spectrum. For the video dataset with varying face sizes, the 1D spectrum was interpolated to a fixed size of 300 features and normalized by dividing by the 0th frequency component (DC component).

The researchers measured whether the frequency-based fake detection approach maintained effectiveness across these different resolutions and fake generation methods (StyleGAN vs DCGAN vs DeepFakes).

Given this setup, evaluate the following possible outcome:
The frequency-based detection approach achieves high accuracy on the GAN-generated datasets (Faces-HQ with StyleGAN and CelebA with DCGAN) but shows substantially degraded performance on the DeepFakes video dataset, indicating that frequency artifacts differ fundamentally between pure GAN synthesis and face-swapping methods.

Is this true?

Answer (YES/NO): NO